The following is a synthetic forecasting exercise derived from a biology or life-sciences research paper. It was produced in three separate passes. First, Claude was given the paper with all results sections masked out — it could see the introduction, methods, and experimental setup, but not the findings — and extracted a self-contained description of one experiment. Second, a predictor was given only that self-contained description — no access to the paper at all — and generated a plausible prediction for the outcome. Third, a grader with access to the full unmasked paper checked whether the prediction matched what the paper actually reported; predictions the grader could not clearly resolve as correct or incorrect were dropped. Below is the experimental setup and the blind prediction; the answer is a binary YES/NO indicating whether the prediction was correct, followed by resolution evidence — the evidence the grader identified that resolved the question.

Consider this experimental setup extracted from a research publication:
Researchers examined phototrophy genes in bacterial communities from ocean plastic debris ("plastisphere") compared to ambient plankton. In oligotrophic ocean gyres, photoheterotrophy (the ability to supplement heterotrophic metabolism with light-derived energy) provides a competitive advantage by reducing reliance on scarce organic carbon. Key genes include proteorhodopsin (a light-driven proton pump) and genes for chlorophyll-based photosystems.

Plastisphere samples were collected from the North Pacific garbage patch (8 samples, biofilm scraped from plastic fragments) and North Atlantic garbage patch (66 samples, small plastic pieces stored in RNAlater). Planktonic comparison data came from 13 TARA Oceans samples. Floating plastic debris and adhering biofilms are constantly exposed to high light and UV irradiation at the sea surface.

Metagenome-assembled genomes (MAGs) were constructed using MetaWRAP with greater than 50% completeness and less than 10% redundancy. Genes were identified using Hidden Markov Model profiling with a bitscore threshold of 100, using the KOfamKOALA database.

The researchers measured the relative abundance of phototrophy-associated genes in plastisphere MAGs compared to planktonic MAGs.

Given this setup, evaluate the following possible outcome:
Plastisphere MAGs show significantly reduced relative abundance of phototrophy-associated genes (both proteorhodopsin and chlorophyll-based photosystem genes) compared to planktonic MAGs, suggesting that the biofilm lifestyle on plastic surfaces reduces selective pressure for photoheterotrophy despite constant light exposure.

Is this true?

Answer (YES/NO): NO